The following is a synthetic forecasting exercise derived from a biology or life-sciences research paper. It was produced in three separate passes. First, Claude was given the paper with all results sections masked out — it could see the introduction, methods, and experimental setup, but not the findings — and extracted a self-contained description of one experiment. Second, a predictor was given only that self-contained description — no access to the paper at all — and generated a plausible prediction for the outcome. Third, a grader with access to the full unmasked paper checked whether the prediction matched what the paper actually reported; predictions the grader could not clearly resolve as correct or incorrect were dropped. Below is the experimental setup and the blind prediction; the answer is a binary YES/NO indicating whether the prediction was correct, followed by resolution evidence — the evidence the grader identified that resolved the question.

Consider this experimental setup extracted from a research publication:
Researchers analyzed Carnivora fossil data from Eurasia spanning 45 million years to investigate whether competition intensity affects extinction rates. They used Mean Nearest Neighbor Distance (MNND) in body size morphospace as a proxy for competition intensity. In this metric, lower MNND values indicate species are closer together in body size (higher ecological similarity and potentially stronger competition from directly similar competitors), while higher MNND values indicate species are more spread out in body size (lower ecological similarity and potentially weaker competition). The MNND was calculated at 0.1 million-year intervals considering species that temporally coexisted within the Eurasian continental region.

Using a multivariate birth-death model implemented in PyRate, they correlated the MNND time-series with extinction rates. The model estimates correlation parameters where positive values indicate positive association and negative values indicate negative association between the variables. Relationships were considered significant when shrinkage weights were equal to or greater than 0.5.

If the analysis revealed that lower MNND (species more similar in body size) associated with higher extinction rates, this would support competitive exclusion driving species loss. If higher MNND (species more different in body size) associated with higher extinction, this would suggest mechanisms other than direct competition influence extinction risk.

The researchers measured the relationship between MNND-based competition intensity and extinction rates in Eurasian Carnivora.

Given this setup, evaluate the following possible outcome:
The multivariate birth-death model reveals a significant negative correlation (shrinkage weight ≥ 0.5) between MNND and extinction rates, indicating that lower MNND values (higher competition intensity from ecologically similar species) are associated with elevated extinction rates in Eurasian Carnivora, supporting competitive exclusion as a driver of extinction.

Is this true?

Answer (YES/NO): NO